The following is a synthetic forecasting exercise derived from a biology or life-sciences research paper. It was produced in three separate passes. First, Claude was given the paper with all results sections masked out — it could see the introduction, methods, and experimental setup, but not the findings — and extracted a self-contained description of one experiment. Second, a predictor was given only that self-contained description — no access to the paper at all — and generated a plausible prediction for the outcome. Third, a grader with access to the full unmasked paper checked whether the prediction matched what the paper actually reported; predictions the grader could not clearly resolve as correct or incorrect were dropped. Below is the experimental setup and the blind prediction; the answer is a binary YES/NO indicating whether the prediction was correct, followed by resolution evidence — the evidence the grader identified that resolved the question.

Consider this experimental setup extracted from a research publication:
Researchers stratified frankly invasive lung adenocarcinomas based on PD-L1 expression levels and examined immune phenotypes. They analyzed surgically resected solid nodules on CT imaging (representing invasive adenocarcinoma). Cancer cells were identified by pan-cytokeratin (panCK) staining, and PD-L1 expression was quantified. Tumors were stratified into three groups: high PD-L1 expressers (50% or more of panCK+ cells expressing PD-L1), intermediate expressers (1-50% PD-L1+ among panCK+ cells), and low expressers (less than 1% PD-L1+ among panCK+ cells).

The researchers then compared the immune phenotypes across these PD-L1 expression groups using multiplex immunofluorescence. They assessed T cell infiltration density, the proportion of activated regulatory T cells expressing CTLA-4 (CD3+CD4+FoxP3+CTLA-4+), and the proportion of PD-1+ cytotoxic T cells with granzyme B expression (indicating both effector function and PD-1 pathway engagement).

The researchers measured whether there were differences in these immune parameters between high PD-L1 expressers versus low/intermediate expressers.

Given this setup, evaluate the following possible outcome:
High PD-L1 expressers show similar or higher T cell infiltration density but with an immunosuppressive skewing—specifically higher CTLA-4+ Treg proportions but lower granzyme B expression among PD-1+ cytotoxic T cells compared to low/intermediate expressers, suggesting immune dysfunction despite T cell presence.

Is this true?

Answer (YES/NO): NO